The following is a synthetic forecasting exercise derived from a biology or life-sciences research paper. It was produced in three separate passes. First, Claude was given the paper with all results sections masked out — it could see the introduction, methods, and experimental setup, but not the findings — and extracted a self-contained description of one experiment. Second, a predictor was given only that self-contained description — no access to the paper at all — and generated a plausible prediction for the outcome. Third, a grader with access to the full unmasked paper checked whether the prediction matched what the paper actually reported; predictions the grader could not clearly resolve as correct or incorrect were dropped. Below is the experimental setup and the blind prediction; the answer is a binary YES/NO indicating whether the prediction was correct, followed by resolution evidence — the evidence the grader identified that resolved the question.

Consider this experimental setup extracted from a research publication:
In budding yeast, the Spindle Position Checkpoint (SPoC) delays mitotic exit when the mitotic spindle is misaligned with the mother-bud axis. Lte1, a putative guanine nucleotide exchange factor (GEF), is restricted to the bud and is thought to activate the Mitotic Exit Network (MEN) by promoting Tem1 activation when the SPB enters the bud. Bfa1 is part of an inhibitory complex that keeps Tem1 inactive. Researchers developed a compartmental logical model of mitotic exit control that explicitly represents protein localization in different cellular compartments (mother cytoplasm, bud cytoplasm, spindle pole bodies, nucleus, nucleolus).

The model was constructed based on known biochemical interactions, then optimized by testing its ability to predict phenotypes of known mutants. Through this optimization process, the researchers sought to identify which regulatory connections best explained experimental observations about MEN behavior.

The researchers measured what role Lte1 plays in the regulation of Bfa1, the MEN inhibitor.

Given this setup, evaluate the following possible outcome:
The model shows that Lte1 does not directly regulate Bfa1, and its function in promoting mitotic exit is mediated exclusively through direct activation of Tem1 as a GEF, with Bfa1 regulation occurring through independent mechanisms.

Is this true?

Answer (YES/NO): NO